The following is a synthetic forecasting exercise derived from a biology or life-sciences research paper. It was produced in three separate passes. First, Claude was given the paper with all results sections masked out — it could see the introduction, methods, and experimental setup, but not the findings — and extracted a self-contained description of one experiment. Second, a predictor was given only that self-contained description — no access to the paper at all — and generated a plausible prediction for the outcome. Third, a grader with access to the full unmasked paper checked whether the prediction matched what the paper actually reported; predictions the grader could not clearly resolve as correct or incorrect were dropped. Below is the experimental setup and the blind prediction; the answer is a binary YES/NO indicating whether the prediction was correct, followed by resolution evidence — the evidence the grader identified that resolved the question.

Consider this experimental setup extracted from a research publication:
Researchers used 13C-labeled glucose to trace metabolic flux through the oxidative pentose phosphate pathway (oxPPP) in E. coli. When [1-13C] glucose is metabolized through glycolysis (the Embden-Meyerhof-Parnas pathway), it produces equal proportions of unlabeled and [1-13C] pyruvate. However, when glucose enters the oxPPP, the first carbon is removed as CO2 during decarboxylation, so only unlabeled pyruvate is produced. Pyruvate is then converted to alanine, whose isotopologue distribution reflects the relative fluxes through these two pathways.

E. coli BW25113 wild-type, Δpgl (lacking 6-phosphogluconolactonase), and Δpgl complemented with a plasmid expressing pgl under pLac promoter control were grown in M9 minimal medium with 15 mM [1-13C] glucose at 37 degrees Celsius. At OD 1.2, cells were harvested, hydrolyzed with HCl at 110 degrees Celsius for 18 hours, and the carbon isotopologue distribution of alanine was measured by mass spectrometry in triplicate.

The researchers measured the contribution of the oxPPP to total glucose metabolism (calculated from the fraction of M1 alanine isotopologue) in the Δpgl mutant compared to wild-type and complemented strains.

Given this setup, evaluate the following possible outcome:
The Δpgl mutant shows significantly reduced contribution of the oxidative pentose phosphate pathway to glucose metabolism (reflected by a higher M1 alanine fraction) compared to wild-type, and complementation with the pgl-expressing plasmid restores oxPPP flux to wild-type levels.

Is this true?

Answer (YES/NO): NO